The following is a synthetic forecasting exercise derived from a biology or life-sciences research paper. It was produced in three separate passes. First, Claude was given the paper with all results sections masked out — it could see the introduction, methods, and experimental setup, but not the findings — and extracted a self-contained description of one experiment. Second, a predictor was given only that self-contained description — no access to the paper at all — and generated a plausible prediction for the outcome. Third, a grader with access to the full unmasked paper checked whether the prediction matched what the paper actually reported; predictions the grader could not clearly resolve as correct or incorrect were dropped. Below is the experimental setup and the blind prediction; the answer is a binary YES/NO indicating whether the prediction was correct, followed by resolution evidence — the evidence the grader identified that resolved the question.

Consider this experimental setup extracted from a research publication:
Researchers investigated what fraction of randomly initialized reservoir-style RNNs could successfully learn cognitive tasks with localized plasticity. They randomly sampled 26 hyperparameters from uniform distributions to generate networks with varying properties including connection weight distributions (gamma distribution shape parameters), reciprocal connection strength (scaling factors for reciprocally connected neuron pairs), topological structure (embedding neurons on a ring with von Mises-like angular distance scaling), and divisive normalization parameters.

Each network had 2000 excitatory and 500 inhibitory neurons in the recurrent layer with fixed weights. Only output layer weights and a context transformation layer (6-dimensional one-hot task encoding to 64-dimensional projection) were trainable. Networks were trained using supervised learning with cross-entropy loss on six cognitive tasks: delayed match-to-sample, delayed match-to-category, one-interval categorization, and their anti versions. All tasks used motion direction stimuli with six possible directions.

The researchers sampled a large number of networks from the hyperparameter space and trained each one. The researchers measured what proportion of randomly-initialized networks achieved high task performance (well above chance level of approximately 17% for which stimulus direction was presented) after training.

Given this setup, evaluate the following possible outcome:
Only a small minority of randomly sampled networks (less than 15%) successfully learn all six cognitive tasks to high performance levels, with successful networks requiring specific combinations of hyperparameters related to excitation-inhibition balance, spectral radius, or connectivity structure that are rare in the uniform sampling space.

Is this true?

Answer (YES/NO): YES